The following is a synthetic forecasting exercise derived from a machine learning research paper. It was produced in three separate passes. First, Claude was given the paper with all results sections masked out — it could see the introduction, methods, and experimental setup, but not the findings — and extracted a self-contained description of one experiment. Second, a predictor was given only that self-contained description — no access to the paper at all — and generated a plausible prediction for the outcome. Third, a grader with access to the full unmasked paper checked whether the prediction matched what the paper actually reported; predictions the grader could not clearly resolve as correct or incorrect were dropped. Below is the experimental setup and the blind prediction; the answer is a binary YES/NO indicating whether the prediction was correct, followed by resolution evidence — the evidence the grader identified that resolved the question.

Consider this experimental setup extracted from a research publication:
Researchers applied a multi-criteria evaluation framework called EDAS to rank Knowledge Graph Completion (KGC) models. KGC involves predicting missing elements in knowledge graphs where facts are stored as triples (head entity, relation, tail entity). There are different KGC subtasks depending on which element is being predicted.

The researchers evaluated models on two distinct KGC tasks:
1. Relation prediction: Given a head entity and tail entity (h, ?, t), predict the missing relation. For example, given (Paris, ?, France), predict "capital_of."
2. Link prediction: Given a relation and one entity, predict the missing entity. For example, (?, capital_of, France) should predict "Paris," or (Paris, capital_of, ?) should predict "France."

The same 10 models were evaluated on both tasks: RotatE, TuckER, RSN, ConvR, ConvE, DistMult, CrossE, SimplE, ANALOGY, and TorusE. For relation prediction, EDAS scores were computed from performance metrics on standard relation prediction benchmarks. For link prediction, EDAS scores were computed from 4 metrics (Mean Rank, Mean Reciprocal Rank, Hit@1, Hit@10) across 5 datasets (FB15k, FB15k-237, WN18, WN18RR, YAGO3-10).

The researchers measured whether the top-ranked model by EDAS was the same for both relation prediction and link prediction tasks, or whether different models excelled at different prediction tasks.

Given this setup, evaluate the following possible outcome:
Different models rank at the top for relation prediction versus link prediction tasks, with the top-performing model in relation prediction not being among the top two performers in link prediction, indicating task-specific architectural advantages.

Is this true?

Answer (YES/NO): NO